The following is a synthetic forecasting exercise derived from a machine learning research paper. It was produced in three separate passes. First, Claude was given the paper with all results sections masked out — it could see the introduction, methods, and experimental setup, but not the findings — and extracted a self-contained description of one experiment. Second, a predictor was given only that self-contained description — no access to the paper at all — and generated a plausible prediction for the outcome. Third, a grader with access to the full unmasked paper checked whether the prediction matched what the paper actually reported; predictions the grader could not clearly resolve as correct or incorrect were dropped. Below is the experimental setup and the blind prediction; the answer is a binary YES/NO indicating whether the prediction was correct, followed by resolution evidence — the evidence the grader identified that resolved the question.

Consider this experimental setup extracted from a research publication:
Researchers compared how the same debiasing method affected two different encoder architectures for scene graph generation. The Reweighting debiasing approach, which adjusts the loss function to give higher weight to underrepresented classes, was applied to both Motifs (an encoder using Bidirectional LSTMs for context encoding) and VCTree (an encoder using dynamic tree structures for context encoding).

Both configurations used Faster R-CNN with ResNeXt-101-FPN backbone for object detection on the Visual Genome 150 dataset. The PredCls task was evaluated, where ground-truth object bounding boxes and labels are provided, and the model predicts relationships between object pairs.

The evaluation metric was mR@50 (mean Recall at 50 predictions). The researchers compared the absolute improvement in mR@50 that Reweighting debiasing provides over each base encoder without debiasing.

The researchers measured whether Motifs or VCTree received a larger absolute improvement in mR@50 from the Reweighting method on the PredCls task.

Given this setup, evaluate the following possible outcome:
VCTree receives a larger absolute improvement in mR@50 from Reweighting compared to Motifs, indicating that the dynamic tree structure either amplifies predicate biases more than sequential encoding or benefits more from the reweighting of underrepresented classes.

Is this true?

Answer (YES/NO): YES